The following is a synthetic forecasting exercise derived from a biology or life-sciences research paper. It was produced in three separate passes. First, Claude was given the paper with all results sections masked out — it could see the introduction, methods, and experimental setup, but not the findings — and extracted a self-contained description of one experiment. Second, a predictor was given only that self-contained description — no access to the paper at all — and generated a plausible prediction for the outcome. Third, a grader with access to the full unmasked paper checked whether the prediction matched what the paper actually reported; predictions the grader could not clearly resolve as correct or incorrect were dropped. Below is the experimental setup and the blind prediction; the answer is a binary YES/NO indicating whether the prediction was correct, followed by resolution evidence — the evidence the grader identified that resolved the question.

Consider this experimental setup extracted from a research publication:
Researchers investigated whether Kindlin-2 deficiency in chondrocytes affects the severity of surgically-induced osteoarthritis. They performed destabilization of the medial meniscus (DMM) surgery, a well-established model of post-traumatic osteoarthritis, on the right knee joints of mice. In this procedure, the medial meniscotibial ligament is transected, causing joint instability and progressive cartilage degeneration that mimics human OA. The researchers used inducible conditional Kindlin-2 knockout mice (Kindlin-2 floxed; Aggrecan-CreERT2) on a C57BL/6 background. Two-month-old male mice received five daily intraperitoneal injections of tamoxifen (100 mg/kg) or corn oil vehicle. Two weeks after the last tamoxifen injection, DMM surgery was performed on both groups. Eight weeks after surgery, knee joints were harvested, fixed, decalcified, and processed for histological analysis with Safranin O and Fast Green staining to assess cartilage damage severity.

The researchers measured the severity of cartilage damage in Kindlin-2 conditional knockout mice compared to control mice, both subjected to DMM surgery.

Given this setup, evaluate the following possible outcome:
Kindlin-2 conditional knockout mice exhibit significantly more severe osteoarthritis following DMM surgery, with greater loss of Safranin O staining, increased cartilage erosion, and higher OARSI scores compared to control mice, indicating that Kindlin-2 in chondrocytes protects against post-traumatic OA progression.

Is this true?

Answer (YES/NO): YES